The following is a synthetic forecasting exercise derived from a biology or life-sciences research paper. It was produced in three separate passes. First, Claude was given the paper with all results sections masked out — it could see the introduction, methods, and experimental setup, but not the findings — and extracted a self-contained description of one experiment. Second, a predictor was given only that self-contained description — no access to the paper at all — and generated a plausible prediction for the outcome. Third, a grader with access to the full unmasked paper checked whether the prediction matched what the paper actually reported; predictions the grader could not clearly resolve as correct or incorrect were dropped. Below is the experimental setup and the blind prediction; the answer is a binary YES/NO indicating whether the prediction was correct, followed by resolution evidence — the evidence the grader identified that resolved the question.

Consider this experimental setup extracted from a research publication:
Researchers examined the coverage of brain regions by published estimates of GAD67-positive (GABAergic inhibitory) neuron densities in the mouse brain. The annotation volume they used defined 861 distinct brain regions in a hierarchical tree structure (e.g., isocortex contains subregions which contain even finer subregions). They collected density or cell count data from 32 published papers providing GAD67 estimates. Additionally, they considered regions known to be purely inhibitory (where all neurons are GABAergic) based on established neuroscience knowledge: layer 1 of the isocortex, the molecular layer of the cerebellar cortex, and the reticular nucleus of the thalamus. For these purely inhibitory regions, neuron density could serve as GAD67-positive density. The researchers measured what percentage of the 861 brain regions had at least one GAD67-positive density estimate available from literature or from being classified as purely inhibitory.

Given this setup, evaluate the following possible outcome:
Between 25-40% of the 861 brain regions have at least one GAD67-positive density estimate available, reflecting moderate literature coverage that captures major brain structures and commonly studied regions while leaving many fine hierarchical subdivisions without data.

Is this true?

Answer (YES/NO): NO